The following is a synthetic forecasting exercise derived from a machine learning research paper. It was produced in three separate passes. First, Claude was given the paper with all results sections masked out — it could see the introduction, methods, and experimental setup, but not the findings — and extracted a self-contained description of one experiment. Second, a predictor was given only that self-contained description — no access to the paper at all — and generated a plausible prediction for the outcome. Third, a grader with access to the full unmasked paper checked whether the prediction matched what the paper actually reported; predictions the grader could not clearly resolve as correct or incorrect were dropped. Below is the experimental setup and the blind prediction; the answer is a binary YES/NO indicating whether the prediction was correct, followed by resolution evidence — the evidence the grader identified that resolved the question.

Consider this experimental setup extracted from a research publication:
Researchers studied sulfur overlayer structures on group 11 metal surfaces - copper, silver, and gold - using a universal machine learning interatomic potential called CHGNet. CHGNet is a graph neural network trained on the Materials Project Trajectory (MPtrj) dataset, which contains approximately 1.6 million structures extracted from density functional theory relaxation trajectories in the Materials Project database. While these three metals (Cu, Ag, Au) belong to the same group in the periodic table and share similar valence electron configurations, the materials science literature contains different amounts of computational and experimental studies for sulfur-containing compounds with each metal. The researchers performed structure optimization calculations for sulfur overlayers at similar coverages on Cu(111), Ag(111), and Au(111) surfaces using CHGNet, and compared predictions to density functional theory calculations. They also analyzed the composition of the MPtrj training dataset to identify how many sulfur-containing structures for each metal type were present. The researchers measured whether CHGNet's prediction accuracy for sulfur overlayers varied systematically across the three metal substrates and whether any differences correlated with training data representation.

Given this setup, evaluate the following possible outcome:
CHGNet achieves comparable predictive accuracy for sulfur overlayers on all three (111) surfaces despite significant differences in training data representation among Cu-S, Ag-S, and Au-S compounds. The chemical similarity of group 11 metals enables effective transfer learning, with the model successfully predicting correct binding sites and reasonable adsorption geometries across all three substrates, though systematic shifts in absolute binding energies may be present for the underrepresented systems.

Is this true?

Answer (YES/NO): NO